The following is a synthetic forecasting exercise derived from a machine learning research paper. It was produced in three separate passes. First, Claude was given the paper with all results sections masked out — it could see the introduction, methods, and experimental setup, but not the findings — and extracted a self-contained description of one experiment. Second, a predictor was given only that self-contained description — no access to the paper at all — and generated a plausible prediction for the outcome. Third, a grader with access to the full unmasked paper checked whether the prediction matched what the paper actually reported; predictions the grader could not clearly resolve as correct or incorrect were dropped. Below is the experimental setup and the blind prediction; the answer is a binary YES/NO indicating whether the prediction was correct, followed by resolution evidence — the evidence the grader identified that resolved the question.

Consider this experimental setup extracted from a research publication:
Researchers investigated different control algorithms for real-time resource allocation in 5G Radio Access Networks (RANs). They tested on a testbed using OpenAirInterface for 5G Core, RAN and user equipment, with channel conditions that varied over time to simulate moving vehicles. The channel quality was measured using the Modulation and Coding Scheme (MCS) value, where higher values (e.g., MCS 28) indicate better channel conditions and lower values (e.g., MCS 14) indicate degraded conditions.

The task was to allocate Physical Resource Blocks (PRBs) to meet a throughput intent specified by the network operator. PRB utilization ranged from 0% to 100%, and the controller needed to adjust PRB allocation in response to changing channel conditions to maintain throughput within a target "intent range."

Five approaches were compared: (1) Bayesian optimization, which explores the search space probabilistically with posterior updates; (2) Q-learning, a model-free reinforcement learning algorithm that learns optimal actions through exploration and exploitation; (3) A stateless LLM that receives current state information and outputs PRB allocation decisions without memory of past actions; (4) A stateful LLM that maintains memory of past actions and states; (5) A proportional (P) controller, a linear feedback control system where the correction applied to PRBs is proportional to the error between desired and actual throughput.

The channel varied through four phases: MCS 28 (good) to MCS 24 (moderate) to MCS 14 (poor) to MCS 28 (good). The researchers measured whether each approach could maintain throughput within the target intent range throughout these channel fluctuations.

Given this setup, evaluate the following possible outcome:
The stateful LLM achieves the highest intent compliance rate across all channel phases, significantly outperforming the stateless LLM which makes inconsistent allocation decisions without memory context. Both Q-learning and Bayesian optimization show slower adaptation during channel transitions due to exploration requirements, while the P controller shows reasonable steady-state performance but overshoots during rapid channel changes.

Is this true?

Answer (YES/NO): NO